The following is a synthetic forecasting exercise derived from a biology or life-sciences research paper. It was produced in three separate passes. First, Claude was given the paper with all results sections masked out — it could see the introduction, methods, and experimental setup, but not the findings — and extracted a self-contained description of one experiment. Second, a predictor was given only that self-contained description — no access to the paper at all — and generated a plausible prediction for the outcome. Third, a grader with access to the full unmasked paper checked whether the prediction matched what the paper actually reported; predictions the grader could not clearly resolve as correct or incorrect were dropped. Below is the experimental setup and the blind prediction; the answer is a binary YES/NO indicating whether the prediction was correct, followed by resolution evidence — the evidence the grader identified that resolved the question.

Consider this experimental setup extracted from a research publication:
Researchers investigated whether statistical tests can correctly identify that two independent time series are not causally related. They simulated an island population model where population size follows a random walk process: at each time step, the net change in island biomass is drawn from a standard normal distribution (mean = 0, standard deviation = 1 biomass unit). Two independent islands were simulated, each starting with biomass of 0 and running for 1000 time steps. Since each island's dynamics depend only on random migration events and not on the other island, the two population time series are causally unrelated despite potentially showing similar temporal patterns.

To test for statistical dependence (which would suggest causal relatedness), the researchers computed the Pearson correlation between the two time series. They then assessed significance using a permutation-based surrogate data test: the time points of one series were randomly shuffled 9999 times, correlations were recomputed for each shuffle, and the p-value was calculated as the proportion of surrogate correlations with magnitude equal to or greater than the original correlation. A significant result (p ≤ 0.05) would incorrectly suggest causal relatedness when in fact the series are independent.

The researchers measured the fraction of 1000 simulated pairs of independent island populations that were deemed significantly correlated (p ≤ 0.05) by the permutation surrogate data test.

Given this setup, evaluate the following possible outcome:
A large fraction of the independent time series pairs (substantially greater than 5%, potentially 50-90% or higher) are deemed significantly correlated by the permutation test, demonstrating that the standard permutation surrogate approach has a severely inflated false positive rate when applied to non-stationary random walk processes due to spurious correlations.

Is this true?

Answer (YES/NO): YES